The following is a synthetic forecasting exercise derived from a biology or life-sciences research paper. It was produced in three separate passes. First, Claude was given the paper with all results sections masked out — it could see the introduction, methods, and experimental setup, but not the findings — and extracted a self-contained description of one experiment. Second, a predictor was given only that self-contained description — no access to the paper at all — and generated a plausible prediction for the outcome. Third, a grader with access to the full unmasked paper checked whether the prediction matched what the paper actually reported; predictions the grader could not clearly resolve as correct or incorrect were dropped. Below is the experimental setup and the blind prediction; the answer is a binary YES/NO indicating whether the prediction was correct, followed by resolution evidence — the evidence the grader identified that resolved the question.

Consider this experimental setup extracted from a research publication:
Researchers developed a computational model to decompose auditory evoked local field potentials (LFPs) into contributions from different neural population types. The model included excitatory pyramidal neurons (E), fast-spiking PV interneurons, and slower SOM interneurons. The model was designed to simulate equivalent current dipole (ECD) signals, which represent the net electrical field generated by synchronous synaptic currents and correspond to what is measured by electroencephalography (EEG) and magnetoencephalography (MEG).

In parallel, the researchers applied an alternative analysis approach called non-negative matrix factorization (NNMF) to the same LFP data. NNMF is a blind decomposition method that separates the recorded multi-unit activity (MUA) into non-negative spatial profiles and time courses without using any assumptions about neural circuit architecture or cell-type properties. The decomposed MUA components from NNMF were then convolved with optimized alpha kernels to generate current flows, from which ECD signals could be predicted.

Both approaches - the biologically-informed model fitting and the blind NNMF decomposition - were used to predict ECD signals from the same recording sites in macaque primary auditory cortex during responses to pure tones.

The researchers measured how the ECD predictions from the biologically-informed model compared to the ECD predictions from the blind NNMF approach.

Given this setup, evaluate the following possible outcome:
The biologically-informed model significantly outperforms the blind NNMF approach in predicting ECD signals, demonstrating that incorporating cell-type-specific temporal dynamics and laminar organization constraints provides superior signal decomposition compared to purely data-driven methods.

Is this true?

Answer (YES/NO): NO